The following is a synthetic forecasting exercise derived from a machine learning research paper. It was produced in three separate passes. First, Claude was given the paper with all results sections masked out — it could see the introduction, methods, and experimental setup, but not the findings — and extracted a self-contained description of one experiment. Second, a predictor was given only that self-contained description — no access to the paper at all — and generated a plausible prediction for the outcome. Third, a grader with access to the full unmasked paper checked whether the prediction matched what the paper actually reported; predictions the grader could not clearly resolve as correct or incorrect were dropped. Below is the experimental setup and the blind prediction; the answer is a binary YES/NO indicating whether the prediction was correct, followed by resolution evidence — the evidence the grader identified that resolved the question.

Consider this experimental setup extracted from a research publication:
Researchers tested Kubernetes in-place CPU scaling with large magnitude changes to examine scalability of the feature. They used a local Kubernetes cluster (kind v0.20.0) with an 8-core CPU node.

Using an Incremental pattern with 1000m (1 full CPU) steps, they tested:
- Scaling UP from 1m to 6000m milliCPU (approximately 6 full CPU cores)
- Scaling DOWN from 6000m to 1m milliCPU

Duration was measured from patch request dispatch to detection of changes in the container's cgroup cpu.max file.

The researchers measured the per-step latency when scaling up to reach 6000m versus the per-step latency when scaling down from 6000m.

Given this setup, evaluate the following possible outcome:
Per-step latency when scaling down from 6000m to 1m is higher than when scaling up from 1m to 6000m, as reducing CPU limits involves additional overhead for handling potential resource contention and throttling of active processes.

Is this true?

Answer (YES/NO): YES